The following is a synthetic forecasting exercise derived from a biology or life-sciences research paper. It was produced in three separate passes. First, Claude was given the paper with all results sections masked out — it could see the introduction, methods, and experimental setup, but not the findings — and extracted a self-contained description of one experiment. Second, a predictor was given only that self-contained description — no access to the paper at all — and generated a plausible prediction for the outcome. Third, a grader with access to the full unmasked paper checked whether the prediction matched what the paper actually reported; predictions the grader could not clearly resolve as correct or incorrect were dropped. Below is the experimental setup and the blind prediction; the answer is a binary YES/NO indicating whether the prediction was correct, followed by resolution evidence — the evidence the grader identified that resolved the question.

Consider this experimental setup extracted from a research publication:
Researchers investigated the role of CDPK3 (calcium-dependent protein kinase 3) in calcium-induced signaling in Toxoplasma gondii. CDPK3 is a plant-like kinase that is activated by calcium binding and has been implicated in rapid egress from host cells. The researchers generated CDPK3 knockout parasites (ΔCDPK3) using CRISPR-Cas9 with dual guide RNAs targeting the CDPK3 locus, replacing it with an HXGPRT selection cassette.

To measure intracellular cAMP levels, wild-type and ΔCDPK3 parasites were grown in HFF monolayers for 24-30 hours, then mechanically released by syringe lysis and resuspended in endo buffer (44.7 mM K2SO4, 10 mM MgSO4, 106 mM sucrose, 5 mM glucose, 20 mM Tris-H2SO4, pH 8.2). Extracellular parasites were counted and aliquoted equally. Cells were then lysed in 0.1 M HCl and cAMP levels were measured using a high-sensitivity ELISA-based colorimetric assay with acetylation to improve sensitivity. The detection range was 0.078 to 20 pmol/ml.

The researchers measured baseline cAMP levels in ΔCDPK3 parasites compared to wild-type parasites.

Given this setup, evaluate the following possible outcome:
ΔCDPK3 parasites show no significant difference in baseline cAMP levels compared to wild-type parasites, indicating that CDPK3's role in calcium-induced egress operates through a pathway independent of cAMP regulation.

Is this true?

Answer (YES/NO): NO